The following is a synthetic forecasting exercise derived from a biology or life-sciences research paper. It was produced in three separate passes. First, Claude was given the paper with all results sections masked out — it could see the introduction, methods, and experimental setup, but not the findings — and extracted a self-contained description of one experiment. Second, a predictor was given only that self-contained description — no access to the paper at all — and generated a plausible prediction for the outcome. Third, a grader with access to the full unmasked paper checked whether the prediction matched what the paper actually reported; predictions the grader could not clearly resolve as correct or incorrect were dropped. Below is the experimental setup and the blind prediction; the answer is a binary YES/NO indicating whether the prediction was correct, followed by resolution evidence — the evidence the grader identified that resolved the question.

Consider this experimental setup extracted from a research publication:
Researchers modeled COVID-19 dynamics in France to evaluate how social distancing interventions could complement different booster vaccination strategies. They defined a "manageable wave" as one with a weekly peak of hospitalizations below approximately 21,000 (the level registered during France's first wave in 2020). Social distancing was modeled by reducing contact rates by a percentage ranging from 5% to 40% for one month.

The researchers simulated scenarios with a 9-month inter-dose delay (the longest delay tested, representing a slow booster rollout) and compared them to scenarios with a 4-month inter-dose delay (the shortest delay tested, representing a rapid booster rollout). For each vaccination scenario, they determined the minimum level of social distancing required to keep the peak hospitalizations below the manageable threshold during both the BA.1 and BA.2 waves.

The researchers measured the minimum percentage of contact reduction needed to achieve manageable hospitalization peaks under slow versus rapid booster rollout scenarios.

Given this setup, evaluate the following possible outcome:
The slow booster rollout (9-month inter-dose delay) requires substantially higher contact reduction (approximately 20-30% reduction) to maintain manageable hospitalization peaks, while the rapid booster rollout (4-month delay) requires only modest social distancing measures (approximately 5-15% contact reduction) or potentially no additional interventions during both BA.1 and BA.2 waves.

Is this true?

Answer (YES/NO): NO